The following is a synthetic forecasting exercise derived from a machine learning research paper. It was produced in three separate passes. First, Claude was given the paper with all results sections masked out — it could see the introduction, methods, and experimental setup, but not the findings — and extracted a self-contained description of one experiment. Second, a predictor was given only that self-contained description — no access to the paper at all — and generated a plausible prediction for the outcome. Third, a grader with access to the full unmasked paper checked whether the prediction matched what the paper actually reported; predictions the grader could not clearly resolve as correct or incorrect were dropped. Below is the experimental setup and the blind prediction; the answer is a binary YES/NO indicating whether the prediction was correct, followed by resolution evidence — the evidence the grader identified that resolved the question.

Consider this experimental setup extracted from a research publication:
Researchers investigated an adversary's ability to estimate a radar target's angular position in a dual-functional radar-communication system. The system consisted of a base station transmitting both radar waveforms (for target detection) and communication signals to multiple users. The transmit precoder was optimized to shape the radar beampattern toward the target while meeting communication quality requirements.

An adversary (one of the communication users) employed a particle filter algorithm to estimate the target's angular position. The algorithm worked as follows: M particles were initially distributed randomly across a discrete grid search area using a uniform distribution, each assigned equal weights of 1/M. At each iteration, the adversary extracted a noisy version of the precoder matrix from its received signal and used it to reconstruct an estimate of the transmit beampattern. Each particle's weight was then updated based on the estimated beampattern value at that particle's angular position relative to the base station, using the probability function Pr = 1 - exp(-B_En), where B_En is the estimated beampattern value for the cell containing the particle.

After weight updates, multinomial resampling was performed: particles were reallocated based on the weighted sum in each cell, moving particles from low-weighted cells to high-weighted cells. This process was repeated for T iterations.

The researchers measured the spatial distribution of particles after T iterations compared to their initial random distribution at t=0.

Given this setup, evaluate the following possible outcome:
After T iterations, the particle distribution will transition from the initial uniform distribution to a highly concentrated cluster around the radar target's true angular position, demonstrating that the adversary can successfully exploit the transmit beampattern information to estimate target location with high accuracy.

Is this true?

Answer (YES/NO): NO